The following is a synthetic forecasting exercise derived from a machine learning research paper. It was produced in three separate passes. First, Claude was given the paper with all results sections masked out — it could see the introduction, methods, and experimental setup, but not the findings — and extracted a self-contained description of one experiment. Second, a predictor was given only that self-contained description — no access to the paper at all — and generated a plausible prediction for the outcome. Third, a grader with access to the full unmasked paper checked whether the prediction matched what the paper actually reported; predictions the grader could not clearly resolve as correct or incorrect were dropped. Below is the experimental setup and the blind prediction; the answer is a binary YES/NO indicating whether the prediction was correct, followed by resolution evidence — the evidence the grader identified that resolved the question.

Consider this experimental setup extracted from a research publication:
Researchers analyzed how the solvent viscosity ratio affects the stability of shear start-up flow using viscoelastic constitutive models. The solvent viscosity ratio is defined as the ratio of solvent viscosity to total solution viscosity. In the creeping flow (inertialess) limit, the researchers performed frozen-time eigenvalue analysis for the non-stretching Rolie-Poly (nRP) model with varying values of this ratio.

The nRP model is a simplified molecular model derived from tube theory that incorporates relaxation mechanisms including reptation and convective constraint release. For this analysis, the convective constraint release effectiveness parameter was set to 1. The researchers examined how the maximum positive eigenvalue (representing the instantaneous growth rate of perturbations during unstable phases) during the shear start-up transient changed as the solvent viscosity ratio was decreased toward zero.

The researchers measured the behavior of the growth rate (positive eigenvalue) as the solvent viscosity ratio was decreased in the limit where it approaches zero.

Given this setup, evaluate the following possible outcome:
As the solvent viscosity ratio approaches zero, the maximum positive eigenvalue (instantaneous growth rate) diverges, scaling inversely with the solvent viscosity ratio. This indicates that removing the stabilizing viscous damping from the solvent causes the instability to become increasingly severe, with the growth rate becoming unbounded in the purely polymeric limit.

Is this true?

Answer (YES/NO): YES